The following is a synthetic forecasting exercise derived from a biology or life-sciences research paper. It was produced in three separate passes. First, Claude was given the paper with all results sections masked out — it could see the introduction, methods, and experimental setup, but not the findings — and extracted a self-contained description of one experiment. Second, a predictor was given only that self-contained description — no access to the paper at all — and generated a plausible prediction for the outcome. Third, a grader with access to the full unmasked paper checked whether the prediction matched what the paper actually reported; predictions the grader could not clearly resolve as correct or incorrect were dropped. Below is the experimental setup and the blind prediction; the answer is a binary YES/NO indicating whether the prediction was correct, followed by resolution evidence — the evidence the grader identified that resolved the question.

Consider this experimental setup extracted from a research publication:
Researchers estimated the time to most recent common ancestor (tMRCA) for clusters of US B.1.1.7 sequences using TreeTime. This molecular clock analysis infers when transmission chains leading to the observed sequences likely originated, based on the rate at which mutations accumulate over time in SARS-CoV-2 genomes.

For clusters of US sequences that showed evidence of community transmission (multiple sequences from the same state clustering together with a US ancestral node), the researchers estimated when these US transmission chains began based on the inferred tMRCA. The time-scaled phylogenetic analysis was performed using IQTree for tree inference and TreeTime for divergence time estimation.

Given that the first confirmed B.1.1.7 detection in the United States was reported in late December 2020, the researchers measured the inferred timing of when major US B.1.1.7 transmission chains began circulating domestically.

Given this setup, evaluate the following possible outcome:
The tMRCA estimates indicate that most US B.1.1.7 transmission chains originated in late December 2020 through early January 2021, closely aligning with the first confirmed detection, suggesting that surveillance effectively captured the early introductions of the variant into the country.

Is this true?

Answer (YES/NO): NO